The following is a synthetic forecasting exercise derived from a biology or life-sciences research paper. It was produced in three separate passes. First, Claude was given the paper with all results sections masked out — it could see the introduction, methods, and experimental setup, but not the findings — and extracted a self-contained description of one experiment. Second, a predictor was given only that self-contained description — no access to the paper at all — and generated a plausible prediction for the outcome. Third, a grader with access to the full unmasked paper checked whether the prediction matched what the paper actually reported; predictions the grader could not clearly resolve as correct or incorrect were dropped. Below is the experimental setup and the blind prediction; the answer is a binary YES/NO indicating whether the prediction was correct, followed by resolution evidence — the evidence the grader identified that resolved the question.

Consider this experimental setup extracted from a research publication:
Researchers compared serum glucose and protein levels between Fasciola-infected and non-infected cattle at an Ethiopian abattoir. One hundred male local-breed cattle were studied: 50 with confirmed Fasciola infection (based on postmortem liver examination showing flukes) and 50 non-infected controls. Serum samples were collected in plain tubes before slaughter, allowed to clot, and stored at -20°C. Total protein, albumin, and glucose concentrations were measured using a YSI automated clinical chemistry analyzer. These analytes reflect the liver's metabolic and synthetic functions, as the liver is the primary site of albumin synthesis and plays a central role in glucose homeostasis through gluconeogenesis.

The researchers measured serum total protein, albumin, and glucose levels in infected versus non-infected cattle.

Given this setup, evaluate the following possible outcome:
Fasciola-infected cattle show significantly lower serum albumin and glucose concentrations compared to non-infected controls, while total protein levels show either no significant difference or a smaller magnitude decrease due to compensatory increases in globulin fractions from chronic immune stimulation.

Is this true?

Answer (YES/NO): NO